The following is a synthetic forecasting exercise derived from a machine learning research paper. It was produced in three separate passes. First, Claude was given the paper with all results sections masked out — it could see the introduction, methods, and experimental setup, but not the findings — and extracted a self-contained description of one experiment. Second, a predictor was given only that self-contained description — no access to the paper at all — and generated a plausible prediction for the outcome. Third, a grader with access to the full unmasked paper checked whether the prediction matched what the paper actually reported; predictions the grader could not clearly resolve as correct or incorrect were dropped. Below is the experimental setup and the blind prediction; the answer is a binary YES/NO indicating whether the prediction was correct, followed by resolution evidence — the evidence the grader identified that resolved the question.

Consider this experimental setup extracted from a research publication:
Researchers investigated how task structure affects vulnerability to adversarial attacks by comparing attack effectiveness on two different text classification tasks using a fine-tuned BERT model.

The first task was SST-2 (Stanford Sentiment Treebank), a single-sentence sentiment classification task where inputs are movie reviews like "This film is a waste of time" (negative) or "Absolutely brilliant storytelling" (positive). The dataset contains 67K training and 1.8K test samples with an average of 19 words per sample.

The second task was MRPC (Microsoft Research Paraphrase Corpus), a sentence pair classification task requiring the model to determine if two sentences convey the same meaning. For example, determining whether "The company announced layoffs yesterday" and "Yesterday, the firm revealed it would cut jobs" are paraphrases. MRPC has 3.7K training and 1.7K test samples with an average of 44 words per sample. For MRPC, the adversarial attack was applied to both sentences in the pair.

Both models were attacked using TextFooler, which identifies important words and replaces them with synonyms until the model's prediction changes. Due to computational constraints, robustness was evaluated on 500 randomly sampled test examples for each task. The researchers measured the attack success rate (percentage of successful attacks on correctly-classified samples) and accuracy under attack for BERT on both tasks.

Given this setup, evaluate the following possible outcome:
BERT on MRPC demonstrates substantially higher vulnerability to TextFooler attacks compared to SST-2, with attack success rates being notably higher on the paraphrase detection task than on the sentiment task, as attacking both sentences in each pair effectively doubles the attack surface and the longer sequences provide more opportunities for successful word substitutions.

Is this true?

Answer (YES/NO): YES